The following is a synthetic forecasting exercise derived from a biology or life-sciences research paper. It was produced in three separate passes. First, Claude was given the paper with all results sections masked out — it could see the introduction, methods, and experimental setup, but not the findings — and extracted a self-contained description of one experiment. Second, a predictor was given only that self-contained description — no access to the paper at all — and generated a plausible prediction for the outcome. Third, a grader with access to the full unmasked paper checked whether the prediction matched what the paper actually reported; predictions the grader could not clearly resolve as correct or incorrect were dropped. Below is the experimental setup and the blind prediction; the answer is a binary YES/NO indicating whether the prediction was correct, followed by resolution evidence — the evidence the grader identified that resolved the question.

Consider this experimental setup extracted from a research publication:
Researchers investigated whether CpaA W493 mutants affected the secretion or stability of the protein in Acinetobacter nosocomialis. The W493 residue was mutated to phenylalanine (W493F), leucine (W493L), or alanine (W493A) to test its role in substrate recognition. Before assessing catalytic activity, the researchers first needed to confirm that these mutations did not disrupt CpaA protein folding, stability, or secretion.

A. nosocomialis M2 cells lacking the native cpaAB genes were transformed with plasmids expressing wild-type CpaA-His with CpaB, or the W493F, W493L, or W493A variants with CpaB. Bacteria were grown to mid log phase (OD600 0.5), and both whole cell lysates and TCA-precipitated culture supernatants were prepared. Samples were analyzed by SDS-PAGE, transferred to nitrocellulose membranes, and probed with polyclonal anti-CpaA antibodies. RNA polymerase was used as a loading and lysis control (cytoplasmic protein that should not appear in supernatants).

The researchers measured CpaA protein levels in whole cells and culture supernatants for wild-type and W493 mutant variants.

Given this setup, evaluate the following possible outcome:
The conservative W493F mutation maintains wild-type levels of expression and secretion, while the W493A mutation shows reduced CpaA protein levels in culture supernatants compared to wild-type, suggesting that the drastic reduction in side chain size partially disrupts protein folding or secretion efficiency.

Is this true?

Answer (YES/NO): NO